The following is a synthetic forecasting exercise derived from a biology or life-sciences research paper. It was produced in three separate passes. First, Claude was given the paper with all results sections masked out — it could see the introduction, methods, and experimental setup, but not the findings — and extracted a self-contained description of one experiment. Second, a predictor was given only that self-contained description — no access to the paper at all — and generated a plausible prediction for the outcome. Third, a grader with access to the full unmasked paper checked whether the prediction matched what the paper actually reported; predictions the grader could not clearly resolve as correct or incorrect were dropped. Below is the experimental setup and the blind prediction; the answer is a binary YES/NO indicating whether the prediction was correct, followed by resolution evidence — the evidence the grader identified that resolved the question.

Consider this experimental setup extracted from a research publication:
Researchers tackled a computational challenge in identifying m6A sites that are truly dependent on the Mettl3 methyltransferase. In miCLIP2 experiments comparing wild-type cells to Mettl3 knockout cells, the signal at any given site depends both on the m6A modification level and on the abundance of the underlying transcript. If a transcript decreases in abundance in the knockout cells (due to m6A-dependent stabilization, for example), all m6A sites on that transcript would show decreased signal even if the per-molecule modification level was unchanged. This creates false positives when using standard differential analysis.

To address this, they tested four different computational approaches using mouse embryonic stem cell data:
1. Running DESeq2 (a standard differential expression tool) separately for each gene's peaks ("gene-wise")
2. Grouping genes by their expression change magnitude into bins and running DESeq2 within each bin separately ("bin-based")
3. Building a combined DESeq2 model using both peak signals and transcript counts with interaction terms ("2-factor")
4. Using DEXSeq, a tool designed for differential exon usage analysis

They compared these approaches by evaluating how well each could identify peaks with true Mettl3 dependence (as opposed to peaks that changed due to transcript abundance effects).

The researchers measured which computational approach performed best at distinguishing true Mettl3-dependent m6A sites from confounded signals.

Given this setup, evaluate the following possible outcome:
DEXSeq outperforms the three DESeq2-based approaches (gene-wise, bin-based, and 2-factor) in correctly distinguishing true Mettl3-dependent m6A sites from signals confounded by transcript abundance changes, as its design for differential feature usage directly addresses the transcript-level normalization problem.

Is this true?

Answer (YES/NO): NO